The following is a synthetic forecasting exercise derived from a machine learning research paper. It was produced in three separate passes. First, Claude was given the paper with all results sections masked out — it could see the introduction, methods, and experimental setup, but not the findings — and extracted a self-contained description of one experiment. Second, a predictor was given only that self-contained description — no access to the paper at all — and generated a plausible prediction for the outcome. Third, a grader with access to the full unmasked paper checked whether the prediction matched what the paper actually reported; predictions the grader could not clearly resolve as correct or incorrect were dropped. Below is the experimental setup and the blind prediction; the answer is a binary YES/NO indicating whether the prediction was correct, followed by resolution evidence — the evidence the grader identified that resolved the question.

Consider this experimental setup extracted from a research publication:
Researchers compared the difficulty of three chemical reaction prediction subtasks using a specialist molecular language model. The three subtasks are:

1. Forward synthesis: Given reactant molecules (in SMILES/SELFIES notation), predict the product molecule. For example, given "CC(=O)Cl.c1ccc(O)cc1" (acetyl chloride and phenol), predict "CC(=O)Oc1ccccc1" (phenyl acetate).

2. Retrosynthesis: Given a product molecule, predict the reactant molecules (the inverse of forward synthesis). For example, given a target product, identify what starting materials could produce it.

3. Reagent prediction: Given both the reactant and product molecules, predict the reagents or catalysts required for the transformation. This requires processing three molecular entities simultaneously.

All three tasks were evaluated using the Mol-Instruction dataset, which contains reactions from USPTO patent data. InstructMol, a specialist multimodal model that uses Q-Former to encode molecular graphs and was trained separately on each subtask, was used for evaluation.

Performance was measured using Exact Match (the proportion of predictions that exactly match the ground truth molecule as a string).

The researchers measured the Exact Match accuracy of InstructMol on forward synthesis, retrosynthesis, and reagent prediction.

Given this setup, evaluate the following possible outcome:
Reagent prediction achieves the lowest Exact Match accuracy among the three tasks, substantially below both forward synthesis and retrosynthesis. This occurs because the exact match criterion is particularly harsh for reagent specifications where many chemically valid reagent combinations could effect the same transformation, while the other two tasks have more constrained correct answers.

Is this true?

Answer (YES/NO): YES